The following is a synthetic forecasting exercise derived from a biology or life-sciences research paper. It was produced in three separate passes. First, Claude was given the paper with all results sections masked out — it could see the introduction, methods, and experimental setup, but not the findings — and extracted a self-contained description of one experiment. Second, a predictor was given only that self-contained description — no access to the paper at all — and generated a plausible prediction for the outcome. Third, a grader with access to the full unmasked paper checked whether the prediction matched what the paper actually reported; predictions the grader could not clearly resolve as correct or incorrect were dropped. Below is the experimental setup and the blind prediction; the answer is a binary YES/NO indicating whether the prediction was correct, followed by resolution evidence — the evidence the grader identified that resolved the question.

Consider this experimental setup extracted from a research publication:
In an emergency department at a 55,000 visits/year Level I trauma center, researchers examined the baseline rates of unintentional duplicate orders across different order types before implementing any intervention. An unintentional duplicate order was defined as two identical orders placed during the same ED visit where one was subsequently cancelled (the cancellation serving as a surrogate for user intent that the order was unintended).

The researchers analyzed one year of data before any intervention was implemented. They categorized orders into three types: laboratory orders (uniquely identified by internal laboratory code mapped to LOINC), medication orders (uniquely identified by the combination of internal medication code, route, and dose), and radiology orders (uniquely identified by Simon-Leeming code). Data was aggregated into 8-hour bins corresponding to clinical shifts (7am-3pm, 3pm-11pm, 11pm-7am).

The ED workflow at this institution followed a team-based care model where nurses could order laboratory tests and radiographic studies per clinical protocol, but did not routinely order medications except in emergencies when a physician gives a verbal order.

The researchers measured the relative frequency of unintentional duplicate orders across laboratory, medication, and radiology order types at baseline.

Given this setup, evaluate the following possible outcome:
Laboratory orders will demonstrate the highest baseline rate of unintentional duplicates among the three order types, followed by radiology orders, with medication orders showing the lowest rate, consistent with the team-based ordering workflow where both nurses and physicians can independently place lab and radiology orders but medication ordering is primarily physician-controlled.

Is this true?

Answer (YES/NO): NO